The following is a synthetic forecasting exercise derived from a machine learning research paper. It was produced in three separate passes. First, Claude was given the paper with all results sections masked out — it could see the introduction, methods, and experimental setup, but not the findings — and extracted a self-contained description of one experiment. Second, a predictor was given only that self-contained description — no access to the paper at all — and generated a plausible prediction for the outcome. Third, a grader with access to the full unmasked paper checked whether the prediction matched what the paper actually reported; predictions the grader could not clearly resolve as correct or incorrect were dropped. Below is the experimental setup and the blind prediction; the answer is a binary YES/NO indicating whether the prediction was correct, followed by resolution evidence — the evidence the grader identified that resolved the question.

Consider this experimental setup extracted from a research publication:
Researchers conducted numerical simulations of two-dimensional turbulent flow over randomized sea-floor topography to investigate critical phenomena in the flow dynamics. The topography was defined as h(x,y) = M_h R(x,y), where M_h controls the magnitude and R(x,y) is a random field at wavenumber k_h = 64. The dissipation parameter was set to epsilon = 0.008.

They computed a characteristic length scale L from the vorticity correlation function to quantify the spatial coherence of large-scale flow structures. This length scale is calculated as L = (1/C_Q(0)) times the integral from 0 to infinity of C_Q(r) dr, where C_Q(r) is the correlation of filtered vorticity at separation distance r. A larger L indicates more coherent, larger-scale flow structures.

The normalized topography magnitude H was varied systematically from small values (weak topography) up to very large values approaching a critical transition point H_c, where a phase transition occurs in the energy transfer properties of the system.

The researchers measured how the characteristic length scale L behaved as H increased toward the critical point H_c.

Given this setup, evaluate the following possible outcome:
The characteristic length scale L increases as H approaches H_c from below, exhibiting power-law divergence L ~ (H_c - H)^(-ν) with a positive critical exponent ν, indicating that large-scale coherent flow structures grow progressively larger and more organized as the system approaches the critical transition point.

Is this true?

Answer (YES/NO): NO